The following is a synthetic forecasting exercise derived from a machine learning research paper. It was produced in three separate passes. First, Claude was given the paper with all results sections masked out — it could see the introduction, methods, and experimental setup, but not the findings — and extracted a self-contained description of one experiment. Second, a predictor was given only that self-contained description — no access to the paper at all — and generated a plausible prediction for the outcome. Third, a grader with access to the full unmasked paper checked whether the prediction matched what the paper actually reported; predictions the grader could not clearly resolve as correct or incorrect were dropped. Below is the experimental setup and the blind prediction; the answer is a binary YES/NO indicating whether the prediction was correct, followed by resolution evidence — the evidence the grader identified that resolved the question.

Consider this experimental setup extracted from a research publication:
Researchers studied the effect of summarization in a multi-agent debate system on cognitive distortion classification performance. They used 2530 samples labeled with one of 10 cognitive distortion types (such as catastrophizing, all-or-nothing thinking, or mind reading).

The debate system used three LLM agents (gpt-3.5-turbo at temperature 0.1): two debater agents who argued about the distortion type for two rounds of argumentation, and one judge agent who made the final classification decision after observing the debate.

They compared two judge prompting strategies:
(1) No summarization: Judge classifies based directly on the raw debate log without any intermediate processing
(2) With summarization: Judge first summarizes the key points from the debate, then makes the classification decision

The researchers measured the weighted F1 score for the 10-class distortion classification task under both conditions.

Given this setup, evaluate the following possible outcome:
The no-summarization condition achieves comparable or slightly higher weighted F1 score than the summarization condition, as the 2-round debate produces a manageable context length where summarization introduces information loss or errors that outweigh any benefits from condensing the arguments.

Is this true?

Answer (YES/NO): YES